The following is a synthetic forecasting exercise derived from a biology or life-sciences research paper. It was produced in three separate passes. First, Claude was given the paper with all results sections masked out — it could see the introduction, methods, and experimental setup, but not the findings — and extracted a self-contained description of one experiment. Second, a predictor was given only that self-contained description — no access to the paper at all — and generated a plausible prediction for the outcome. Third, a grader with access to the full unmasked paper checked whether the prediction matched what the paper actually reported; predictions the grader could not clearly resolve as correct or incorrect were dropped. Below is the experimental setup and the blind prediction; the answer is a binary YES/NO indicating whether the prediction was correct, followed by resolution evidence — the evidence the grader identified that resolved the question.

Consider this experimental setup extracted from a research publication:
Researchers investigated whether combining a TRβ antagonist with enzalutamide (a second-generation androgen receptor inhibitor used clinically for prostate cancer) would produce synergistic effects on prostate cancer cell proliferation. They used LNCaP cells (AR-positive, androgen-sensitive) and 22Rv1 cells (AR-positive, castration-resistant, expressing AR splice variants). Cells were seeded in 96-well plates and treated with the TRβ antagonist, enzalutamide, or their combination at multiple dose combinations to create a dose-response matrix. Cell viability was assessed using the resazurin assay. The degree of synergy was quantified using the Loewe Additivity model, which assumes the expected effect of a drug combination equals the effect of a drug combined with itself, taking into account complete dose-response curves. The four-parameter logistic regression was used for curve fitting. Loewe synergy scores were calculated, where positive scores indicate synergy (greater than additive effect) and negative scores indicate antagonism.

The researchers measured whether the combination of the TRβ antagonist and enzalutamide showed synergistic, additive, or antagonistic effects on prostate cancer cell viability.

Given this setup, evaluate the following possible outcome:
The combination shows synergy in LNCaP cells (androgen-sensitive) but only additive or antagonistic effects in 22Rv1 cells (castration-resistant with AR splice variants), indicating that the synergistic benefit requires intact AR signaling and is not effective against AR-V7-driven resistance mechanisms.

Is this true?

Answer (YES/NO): NO